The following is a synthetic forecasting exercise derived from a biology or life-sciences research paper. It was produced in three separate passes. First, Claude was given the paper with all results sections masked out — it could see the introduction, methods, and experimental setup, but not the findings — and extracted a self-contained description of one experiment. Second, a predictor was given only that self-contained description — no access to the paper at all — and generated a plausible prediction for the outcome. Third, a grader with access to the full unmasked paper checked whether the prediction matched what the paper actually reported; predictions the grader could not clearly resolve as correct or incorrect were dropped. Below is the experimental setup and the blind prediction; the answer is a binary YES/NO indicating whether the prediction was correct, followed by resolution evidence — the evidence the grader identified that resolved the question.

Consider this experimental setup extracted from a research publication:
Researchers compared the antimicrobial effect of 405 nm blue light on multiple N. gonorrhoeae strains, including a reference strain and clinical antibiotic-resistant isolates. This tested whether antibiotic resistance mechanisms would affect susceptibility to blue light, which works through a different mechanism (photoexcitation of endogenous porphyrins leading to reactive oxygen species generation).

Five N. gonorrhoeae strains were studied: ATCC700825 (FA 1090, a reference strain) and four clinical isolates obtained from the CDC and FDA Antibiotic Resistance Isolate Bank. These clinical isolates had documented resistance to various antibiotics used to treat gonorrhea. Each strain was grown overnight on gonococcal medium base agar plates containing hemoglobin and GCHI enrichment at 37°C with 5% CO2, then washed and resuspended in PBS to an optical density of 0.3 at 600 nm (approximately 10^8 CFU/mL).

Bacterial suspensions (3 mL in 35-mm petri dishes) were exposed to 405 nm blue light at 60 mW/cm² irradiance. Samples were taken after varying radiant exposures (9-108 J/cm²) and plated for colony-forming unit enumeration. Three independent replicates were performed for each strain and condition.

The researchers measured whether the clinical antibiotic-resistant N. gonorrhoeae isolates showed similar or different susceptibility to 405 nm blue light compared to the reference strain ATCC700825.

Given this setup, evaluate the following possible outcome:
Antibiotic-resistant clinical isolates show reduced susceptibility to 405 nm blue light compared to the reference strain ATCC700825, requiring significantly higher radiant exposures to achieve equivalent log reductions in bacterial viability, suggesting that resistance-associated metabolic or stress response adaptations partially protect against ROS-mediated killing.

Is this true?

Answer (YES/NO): YES